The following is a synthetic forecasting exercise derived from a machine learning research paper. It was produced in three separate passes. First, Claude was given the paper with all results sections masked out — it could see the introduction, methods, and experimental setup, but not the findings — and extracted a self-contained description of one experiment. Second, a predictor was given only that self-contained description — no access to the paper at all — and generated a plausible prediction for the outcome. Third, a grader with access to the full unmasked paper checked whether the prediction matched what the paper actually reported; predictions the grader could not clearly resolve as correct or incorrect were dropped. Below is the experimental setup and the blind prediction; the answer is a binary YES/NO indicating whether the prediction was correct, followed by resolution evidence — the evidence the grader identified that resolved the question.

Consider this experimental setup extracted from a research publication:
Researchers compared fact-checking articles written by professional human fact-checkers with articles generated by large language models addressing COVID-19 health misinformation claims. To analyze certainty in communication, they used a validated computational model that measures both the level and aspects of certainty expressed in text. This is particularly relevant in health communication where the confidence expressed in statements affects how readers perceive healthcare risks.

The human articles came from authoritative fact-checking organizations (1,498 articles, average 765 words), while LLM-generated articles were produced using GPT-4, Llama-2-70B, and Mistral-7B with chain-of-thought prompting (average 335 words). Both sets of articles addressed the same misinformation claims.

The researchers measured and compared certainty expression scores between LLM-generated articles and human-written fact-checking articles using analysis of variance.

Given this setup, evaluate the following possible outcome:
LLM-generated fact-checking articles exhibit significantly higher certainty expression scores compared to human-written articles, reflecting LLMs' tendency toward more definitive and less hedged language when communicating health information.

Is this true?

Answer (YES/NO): NO